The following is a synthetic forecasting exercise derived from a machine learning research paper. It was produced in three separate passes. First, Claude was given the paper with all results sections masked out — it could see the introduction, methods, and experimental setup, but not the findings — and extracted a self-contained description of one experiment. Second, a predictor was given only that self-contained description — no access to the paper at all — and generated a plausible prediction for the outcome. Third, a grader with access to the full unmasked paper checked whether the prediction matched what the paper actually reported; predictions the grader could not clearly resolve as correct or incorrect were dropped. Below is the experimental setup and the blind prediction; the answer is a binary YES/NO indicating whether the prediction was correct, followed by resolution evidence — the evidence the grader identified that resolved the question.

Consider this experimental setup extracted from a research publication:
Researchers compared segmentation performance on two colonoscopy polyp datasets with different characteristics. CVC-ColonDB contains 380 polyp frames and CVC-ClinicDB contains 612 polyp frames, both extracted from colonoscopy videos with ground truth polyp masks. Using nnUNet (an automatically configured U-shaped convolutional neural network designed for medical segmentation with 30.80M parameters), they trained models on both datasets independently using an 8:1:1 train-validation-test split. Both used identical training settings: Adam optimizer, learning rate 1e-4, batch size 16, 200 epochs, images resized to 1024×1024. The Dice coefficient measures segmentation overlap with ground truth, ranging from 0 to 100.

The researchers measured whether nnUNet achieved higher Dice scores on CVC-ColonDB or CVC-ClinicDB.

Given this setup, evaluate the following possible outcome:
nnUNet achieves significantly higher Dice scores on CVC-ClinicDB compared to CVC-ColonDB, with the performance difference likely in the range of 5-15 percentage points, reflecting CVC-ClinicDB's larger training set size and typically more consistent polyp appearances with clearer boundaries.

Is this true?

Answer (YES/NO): YES